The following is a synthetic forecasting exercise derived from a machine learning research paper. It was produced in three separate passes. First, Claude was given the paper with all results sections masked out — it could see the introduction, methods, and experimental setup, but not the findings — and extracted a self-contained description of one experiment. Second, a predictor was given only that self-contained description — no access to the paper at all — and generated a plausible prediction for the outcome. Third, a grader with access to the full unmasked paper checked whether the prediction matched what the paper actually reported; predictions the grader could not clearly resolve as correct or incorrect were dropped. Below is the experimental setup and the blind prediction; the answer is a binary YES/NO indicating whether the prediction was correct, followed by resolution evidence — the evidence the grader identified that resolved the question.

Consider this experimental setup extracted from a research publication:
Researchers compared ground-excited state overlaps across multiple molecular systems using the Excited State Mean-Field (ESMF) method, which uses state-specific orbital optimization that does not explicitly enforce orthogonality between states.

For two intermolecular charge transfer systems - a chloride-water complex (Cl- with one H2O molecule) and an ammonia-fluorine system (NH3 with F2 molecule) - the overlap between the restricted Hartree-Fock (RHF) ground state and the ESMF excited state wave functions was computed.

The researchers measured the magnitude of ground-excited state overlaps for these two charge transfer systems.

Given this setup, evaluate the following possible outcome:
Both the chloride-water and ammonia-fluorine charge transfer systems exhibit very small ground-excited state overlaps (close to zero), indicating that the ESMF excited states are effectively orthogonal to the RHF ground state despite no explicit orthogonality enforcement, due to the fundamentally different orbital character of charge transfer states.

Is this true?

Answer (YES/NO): YES